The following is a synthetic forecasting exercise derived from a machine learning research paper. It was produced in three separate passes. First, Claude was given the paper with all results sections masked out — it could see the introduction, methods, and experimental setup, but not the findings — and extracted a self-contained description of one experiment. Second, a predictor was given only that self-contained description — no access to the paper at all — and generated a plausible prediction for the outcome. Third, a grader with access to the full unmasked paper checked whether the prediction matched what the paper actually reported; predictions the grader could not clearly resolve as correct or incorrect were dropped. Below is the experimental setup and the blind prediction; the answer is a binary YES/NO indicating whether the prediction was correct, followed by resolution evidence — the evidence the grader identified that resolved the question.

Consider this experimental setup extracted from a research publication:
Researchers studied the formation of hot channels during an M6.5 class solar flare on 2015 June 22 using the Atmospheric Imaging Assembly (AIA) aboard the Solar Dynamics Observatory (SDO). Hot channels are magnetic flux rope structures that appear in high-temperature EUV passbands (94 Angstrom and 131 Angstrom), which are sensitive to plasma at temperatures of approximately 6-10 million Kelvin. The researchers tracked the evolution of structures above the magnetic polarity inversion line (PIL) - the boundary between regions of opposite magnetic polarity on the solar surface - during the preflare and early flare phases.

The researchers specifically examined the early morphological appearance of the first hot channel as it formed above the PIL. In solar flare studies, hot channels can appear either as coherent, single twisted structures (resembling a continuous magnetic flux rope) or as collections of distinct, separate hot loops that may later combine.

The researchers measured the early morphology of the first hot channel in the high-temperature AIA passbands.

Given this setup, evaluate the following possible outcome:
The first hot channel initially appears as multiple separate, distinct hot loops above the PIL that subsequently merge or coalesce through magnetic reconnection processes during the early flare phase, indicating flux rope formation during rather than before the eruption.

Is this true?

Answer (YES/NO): YES